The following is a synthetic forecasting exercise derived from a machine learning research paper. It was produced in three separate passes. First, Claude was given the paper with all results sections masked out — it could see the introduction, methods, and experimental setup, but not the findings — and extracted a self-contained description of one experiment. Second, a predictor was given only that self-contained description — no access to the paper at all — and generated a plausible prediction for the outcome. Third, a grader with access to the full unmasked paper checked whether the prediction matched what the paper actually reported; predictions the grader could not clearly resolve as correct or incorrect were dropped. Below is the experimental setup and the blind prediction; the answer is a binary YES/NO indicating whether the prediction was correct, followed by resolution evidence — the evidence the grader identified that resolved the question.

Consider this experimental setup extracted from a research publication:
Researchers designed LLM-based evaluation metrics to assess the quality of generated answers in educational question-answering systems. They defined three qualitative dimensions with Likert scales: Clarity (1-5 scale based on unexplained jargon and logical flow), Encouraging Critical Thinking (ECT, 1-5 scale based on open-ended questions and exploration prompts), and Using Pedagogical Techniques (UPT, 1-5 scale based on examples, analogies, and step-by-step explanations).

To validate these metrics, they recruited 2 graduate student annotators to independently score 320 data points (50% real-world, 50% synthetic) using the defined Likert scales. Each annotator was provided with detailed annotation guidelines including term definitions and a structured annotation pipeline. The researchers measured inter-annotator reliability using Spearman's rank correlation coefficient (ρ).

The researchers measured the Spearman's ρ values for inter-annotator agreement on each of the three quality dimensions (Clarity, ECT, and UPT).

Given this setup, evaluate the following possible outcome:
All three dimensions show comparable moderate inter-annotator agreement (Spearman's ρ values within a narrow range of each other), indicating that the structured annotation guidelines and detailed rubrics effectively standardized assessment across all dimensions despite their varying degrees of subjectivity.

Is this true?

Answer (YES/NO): NO